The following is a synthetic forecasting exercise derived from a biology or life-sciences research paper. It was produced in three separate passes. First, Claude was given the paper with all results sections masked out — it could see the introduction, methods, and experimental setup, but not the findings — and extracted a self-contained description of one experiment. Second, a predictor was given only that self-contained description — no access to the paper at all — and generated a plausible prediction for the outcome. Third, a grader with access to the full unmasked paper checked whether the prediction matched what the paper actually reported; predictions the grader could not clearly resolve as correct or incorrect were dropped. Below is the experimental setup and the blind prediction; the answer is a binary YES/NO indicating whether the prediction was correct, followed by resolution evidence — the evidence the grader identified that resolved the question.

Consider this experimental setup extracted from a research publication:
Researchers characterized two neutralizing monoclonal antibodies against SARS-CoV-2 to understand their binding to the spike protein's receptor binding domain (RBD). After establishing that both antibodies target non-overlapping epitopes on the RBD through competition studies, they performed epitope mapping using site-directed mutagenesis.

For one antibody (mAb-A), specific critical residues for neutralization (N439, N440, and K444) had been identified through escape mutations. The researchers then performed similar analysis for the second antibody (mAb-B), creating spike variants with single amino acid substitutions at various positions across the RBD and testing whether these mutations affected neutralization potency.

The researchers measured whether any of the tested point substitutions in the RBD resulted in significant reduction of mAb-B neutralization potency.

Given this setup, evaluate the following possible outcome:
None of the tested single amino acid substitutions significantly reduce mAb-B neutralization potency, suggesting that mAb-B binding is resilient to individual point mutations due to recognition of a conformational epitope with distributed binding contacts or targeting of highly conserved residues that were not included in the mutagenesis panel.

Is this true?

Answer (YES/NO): YES